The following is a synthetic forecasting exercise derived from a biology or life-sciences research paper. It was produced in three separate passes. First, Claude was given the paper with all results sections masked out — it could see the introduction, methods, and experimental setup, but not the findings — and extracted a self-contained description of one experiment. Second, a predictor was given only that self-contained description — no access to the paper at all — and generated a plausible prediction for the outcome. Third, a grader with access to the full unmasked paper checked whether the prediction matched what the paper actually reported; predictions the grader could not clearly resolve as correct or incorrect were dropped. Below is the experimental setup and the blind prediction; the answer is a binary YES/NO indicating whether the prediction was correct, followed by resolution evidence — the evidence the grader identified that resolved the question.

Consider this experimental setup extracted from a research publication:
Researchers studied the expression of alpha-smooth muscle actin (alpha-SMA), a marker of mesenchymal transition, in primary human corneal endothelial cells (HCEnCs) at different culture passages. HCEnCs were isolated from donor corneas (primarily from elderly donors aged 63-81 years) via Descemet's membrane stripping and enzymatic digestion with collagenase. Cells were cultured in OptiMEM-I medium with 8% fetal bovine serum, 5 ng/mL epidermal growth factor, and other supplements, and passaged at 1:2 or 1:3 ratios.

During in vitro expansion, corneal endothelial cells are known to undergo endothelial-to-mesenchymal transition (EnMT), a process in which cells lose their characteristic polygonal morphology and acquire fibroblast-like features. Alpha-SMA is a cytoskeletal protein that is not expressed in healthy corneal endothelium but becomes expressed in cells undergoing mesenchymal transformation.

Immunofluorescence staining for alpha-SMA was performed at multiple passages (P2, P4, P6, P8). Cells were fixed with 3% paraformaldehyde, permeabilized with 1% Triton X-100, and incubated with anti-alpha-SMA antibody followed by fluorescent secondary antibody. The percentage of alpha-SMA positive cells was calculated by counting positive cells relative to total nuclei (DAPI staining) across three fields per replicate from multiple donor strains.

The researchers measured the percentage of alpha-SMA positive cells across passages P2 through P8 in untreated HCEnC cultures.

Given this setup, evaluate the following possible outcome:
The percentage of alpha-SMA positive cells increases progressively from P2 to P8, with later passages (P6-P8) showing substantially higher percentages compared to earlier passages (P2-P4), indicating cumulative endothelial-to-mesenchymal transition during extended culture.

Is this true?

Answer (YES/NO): NO